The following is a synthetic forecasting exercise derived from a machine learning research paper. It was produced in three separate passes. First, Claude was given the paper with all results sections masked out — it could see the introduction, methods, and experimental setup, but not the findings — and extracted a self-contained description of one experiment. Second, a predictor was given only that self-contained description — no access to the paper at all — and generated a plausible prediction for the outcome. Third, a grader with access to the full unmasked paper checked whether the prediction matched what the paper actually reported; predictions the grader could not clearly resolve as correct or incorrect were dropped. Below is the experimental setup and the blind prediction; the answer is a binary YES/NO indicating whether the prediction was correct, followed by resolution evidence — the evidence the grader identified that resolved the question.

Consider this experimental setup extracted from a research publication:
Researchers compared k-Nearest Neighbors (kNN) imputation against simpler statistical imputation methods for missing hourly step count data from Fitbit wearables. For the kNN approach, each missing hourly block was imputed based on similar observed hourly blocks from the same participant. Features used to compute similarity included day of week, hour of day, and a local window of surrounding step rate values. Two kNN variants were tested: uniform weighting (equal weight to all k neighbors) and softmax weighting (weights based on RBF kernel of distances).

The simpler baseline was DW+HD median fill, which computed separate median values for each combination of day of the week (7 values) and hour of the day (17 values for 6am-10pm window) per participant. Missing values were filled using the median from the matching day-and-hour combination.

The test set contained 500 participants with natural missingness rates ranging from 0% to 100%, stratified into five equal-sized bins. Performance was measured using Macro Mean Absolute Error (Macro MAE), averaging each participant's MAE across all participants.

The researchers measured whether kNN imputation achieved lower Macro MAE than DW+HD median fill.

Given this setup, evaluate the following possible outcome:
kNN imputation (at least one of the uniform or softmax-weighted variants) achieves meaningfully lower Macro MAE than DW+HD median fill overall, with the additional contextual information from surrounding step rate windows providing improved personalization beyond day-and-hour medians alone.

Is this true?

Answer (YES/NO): YES